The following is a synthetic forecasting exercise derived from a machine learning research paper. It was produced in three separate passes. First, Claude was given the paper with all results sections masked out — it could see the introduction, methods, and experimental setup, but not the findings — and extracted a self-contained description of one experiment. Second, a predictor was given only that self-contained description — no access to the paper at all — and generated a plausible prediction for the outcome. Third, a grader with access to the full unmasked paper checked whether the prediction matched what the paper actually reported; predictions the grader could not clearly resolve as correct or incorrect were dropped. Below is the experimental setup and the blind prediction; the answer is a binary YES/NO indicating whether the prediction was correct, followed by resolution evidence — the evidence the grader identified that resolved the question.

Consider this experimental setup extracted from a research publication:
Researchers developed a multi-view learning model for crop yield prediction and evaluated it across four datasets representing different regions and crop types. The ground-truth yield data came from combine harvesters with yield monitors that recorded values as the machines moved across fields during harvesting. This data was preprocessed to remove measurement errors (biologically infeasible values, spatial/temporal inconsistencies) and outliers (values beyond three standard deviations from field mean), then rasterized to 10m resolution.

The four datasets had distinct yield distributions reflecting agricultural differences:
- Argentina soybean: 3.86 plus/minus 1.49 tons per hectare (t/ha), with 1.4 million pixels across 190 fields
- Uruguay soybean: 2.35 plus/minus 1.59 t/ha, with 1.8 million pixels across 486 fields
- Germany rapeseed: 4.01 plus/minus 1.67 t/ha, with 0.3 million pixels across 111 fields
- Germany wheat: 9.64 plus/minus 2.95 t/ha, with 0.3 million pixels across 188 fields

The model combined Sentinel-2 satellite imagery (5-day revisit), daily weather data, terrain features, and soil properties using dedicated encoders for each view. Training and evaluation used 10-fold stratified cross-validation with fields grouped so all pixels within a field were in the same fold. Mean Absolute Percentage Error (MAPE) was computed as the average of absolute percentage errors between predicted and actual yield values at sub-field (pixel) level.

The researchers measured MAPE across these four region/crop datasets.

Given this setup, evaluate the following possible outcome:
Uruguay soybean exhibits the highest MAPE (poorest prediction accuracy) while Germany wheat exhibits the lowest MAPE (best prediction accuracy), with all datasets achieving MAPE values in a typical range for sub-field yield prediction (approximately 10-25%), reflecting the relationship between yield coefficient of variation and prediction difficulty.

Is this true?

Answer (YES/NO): NO